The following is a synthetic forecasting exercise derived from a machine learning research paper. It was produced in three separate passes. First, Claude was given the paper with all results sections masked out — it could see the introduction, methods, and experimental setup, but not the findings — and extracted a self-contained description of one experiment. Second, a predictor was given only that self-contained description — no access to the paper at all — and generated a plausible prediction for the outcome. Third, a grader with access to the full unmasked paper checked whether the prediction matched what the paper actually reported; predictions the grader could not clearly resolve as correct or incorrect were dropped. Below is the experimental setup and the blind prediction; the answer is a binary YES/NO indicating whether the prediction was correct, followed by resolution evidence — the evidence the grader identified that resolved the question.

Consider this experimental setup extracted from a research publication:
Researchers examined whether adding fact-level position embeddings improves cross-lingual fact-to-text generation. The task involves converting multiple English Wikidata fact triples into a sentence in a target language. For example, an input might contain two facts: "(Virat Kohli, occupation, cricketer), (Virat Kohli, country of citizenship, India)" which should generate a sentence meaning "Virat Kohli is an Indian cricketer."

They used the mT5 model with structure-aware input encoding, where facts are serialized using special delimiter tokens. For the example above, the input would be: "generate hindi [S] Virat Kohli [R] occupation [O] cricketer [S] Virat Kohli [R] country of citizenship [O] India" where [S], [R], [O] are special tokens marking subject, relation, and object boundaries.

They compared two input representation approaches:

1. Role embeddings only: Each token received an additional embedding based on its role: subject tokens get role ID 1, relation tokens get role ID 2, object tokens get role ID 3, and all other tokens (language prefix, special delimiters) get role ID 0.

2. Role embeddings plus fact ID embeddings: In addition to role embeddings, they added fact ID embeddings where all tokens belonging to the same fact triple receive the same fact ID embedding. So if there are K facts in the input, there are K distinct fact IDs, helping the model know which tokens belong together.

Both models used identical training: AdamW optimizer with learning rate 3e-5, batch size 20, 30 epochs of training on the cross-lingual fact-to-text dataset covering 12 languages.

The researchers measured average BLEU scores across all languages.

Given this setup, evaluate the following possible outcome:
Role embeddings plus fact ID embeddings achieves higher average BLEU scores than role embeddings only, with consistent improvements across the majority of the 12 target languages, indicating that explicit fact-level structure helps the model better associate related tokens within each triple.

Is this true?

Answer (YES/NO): NO